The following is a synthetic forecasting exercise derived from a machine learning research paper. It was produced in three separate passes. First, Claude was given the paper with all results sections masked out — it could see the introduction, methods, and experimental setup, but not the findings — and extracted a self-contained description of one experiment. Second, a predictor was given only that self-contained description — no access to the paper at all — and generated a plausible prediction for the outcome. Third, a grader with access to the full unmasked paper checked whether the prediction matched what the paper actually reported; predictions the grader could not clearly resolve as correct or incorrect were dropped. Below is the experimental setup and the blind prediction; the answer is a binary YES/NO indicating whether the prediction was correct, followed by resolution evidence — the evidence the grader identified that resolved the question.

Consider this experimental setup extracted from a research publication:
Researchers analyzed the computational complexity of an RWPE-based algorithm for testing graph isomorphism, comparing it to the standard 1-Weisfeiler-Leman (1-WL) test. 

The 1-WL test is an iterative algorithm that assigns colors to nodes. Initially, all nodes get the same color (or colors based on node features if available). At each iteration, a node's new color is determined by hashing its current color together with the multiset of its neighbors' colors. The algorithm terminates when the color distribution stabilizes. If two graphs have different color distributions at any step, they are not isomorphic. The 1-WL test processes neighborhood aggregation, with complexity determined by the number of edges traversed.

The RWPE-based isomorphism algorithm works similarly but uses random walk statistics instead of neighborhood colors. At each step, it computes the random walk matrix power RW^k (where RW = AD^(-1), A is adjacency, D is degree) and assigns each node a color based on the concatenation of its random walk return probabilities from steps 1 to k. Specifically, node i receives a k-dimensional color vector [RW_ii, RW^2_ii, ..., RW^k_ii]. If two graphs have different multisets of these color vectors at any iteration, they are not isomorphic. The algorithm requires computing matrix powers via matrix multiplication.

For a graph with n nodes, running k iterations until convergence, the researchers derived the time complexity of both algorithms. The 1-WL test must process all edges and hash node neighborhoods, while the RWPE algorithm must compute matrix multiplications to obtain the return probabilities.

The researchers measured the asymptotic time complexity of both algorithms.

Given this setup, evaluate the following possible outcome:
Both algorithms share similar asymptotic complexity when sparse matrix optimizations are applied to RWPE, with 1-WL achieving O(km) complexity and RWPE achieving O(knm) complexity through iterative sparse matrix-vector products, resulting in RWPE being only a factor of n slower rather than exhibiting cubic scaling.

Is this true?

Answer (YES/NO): NO